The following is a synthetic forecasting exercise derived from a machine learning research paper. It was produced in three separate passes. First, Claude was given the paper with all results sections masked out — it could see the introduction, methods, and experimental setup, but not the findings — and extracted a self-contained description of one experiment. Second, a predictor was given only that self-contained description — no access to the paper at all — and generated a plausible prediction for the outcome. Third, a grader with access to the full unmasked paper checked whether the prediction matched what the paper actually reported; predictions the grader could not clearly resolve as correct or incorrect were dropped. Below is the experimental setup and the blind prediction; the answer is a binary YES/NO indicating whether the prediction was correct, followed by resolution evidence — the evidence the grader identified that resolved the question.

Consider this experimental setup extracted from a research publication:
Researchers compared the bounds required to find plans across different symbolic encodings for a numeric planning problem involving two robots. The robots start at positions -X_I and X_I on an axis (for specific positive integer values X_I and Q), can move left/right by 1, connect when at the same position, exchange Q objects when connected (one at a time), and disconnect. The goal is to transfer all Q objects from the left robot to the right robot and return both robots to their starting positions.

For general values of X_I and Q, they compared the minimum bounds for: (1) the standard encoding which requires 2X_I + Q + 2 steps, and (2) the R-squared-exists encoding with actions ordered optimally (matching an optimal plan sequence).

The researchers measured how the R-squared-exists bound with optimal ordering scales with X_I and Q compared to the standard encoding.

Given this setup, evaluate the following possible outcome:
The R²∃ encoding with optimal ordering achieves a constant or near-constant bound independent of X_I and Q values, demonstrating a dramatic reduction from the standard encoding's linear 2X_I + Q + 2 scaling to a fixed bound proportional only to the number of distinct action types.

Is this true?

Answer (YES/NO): NO